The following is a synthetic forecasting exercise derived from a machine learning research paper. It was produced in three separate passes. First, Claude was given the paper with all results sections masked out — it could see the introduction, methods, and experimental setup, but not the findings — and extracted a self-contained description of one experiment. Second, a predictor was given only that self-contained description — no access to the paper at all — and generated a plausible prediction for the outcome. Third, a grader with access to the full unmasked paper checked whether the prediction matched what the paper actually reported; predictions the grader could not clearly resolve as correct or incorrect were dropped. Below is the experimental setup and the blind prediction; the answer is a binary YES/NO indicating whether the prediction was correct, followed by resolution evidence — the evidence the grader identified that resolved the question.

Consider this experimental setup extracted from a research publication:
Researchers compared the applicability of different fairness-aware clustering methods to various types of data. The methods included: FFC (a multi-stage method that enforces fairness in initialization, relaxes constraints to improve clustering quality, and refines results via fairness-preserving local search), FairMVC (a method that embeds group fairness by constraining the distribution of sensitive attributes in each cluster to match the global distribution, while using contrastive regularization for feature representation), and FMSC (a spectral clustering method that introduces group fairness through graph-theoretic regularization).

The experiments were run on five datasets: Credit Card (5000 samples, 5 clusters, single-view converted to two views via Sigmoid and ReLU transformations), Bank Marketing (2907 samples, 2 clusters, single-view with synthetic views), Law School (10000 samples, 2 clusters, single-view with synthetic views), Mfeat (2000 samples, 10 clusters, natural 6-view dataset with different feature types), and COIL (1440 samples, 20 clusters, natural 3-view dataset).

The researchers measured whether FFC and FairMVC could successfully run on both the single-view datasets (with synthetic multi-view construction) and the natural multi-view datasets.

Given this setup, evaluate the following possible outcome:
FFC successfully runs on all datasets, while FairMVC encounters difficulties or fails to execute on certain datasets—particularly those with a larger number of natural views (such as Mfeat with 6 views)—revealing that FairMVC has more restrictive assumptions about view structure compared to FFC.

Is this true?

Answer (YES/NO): NO